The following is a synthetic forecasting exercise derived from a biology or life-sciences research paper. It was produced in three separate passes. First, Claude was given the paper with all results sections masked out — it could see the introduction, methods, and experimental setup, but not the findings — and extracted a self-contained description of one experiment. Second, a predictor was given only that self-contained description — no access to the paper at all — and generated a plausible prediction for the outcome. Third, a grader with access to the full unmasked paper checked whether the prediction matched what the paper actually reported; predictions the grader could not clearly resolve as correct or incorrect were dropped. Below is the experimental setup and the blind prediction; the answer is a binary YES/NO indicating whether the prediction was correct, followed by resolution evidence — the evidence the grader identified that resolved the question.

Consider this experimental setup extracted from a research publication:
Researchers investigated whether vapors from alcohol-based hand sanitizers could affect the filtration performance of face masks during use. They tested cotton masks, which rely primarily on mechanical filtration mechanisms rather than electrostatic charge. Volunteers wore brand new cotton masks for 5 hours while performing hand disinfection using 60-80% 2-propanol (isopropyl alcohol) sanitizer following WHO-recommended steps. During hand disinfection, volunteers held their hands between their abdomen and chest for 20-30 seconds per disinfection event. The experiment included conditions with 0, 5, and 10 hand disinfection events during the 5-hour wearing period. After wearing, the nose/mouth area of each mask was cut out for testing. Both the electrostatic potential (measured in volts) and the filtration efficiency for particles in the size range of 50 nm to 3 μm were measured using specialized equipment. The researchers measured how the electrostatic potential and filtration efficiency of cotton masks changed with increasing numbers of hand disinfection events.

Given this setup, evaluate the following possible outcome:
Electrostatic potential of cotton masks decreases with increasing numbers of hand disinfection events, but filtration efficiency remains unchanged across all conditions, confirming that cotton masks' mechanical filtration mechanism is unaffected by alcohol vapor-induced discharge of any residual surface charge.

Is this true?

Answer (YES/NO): NO